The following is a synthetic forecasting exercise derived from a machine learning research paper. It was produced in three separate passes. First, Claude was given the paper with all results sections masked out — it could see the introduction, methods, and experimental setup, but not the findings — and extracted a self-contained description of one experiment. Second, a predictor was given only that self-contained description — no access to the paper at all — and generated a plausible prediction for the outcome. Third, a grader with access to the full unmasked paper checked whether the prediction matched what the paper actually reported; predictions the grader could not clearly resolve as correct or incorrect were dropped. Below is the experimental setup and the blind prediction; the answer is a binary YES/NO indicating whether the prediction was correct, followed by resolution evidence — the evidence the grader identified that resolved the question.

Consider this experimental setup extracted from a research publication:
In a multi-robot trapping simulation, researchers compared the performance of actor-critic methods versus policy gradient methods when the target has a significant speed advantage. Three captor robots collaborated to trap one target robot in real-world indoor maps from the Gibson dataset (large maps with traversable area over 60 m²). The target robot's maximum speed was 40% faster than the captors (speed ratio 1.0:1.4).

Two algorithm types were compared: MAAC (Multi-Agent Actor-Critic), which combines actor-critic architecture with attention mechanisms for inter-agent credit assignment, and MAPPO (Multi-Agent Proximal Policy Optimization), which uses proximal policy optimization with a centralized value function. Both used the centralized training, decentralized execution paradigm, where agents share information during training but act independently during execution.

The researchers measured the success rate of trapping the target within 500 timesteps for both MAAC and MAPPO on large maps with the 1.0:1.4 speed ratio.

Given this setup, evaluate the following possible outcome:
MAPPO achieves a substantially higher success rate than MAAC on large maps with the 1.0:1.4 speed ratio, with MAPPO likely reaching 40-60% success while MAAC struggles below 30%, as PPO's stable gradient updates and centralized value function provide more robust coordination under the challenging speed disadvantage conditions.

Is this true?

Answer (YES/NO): NO